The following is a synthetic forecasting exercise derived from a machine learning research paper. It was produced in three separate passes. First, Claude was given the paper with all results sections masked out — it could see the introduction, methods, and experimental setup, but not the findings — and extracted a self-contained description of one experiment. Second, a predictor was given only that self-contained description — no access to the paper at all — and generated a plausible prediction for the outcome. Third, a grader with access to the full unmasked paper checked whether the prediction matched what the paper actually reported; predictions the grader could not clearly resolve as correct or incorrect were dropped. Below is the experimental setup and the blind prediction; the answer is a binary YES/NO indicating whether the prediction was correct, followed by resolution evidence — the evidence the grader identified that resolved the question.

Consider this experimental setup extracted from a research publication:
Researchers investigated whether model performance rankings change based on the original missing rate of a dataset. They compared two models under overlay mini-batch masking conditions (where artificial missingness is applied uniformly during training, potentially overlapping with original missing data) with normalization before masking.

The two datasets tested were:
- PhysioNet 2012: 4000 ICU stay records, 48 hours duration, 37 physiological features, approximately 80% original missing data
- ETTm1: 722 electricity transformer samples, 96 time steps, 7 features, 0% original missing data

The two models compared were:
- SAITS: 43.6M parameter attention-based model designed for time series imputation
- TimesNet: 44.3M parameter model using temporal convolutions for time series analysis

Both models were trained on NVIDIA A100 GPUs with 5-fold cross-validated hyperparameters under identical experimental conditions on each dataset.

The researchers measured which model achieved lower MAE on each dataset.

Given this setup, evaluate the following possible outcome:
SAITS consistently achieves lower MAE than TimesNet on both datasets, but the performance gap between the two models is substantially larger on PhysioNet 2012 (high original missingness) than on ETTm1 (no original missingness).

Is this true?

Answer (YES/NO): NO